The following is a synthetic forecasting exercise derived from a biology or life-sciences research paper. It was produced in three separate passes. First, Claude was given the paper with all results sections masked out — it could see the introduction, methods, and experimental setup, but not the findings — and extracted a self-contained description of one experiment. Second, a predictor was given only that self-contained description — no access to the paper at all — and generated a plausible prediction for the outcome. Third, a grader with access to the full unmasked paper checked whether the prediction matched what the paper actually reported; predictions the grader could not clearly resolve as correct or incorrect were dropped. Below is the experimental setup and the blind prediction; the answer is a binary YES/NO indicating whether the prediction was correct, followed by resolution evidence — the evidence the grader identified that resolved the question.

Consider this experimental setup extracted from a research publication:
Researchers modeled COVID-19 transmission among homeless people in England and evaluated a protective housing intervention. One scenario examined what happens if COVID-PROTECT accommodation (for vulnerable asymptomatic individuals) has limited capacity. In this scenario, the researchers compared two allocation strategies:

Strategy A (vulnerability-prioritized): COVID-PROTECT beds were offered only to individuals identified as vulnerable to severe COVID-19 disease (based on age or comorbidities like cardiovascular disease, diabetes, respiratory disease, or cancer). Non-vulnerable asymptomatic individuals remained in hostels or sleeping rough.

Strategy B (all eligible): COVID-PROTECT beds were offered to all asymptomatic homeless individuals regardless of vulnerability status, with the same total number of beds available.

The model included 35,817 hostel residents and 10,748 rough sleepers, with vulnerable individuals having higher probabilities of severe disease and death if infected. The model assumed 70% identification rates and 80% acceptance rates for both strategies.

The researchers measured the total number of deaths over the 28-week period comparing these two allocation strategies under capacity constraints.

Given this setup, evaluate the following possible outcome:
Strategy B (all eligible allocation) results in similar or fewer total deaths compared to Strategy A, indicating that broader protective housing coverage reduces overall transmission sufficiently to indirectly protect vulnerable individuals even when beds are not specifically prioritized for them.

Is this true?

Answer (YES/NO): NO